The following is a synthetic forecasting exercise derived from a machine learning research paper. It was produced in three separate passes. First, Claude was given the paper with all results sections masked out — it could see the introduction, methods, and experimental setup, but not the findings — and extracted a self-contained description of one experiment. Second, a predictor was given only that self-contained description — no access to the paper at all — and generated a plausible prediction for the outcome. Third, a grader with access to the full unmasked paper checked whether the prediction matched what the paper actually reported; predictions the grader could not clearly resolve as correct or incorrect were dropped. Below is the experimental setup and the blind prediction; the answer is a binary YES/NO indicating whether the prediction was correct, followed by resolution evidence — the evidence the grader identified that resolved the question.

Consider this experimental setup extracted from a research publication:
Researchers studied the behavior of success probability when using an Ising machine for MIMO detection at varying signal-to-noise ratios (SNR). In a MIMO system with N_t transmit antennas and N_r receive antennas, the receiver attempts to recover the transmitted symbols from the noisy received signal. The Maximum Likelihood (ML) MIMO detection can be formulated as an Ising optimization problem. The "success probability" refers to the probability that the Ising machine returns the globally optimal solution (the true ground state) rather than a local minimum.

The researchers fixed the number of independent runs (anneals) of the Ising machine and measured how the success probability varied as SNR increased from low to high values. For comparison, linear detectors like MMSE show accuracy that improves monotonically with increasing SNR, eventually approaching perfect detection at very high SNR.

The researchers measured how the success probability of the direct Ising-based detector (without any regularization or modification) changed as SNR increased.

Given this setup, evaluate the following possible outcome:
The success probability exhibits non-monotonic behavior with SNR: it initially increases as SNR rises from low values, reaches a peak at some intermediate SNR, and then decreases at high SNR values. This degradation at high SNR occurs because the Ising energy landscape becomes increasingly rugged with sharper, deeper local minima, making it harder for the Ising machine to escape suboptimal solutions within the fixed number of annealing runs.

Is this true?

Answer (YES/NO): NO